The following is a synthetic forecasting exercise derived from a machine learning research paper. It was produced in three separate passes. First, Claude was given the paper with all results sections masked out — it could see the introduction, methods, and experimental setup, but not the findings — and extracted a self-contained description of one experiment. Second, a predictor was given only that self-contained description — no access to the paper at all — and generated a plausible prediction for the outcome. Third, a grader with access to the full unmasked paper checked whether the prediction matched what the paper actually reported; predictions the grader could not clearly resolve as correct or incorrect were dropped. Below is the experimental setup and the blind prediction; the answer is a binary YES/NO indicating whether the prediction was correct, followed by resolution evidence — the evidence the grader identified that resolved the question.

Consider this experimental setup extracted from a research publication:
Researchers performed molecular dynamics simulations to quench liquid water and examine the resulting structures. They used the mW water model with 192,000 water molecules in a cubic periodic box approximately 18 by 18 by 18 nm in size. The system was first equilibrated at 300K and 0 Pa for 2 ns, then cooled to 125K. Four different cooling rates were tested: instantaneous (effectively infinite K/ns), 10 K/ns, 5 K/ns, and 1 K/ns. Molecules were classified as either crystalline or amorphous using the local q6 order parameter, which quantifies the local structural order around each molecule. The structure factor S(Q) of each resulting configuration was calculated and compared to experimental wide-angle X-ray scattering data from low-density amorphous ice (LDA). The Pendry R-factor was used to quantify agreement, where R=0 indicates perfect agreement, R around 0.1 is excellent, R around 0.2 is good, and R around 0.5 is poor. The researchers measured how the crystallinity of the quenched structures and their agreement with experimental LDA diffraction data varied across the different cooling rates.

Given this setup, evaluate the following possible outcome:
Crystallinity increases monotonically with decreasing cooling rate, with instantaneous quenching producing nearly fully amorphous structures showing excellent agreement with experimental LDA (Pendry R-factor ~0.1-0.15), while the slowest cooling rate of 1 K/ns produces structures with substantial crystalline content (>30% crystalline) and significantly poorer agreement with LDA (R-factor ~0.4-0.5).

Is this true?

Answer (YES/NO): NO